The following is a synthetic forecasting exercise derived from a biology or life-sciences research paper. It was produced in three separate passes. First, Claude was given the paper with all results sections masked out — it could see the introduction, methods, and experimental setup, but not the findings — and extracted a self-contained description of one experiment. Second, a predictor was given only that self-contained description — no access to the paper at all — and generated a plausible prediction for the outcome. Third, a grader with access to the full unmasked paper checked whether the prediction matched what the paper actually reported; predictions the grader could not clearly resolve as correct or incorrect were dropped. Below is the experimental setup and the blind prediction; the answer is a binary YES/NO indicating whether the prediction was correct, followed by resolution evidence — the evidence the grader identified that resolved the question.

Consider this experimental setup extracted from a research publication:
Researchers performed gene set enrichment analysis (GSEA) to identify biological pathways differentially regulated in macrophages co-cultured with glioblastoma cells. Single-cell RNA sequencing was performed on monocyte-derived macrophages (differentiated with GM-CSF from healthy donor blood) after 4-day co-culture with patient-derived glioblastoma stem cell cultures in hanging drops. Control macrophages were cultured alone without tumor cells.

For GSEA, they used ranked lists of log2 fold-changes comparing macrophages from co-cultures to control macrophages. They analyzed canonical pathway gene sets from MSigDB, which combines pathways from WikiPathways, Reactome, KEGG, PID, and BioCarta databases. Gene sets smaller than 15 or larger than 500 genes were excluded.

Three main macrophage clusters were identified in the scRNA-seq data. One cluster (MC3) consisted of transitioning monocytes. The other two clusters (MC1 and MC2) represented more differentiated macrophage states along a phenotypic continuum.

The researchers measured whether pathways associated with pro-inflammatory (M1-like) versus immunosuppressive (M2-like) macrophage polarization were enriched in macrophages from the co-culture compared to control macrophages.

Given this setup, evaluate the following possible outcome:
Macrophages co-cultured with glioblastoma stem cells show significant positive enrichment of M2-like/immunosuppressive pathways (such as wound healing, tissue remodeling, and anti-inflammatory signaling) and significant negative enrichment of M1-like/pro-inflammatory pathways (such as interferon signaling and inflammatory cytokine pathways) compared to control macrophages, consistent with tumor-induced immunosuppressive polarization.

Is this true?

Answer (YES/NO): YES